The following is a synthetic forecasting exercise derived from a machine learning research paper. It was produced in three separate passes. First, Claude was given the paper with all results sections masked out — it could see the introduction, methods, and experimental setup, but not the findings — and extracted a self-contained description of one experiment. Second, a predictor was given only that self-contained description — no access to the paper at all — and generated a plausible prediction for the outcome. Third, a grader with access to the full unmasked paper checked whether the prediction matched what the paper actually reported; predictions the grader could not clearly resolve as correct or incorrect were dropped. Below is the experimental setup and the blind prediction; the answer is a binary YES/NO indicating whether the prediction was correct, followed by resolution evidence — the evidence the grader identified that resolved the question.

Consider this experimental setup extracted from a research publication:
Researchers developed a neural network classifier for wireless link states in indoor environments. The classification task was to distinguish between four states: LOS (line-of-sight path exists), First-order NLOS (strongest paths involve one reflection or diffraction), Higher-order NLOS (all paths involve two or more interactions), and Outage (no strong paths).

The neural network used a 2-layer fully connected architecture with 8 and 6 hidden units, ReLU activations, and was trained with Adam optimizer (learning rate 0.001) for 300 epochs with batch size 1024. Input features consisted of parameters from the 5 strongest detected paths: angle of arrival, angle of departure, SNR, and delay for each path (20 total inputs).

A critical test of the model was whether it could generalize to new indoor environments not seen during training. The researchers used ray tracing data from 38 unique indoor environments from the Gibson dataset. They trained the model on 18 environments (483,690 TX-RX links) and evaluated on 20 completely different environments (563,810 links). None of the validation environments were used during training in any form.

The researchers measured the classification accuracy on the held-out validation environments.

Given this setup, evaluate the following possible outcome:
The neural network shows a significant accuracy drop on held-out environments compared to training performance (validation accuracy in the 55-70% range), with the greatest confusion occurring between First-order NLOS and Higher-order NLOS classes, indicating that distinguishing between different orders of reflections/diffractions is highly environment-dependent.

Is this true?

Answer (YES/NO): NO